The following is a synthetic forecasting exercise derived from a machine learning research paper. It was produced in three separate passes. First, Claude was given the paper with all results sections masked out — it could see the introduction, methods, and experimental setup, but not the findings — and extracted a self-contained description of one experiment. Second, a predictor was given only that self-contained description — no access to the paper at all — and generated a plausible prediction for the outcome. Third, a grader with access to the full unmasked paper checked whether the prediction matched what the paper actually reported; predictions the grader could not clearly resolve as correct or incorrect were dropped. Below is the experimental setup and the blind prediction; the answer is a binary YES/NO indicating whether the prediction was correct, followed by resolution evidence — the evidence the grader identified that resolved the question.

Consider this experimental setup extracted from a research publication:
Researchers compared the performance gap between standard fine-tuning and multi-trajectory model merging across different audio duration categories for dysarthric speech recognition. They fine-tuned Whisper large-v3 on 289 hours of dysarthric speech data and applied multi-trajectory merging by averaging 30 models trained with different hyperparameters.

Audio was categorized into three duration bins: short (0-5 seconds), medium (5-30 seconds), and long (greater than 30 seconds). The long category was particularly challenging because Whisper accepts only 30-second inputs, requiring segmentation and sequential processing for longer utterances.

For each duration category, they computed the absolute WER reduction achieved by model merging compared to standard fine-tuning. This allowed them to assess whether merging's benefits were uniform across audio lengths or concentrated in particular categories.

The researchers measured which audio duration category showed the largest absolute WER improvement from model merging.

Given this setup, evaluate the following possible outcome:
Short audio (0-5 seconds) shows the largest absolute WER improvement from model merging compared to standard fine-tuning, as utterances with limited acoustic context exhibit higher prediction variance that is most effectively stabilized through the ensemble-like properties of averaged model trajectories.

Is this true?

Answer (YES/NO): NO